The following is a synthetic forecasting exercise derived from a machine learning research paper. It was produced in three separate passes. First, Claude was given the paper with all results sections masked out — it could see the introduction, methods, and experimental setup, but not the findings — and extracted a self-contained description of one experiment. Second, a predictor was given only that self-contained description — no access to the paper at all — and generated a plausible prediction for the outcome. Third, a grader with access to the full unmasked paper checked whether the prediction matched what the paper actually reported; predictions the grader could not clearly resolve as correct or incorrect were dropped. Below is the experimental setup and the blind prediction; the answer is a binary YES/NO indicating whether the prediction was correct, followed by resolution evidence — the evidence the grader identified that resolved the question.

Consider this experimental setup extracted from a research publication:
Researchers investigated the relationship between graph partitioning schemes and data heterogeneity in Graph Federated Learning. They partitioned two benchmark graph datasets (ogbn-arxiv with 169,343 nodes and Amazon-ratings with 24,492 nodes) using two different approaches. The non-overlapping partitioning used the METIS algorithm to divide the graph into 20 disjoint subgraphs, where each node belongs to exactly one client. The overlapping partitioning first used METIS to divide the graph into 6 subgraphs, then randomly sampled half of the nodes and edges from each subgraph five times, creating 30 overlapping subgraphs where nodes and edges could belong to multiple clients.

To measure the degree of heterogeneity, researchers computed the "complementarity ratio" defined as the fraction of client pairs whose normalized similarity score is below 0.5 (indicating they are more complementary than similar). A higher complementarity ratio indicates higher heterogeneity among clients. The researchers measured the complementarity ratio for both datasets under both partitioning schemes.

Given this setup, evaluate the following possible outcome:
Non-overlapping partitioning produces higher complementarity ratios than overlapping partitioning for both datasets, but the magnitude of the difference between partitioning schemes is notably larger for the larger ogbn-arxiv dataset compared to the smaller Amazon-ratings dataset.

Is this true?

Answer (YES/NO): YES